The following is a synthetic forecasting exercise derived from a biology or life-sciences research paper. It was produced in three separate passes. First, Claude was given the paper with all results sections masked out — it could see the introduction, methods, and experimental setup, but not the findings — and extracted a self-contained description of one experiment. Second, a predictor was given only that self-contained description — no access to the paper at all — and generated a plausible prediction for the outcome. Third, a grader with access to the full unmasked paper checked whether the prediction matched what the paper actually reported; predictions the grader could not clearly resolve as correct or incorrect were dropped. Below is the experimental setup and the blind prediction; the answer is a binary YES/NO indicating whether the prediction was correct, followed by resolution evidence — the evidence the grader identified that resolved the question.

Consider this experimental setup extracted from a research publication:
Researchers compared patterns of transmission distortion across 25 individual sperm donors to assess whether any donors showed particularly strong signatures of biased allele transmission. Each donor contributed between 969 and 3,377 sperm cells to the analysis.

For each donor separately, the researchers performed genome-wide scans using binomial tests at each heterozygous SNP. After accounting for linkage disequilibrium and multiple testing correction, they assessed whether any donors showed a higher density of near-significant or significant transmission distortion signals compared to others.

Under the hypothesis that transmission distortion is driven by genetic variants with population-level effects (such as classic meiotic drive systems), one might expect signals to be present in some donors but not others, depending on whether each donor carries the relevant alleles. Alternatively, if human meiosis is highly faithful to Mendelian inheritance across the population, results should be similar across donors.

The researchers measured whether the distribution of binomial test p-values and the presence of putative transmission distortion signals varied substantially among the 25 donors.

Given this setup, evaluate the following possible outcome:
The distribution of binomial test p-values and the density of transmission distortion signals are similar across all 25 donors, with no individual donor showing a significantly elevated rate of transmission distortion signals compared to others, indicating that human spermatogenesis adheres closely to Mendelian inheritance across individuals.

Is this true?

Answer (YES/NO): YES